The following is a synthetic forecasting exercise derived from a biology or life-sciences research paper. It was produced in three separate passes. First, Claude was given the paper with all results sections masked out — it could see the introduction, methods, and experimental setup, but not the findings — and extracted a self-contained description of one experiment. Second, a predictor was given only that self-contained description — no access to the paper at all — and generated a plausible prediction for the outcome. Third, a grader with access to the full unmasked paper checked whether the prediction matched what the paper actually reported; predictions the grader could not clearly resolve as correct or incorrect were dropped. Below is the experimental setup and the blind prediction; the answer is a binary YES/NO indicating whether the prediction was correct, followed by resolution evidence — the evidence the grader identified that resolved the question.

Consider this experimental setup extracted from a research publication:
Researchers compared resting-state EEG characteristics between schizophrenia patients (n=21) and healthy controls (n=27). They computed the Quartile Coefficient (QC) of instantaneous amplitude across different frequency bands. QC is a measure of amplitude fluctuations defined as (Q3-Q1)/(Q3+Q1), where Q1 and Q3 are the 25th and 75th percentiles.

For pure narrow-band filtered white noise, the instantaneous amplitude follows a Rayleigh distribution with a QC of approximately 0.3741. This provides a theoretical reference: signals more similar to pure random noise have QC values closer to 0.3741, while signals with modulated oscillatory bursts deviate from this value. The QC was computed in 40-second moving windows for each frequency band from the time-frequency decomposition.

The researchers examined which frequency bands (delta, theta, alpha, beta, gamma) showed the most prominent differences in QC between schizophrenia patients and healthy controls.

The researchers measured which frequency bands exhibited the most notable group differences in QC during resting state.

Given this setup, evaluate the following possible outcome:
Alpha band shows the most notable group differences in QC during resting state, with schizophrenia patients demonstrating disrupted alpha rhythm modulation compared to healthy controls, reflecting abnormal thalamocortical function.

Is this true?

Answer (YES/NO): NO